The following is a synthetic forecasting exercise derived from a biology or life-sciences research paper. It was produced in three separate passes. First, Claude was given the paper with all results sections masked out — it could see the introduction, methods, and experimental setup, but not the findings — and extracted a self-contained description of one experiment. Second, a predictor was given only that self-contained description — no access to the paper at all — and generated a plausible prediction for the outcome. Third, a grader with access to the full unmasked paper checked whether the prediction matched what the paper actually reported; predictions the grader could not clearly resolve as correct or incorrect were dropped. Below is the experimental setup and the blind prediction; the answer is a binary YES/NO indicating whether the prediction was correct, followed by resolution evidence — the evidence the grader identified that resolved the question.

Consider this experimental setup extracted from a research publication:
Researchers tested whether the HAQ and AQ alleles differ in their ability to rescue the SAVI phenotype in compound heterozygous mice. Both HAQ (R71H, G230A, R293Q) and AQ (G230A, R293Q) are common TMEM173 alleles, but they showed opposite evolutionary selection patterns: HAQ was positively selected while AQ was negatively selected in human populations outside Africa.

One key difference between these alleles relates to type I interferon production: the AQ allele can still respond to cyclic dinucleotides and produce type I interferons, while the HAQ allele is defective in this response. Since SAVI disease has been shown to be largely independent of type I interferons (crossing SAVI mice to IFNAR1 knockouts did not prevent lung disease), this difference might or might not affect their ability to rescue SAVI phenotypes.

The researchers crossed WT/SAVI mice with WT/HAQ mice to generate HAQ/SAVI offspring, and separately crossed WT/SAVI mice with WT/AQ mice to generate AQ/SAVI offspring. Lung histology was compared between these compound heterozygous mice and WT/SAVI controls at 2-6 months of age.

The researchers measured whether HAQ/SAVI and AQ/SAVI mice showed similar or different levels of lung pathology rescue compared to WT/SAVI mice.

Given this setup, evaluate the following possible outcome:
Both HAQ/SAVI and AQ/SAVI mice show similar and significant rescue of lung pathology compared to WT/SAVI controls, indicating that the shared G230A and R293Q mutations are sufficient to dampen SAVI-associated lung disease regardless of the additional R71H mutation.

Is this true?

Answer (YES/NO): NO